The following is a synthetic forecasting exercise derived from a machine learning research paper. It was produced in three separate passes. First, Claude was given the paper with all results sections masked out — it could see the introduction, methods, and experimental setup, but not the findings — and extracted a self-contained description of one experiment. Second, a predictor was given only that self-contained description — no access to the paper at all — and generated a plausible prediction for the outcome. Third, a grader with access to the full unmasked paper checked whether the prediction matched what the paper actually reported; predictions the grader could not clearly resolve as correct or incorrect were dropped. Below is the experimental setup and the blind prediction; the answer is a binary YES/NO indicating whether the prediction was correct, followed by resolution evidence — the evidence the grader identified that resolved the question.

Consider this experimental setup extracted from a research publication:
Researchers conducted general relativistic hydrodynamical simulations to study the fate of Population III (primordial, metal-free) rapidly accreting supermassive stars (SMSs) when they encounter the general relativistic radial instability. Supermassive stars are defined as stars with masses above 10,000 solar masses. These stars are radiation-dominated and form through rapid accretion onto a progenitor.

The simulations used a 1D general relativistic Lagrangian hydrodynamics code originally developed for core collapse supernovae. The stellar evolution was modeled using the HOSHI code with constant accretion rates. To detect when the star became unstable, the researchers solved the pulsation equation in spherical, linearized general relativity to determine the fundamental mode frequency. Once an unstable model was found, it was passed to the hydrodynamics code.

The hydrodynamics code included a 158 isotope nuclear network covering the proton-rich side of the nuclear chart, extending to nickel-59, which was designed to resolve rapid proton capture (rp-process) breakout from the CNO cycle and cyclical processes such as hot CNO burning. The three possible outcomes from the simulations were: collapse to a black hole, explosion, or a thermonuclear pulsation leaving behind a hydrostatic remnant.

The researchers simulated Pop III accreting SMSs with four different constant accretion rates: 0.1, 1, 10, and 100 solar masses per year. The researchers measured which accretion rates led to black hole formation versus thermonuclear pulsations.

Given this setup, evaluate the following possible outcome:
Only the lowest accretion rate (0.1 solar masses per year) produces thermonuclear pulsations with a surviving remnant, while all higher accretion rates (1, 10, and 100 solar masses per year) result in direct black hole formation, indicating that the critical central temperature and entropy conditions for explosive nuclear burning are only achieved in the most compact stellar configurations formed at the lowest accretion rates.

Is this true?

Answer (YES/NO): NO